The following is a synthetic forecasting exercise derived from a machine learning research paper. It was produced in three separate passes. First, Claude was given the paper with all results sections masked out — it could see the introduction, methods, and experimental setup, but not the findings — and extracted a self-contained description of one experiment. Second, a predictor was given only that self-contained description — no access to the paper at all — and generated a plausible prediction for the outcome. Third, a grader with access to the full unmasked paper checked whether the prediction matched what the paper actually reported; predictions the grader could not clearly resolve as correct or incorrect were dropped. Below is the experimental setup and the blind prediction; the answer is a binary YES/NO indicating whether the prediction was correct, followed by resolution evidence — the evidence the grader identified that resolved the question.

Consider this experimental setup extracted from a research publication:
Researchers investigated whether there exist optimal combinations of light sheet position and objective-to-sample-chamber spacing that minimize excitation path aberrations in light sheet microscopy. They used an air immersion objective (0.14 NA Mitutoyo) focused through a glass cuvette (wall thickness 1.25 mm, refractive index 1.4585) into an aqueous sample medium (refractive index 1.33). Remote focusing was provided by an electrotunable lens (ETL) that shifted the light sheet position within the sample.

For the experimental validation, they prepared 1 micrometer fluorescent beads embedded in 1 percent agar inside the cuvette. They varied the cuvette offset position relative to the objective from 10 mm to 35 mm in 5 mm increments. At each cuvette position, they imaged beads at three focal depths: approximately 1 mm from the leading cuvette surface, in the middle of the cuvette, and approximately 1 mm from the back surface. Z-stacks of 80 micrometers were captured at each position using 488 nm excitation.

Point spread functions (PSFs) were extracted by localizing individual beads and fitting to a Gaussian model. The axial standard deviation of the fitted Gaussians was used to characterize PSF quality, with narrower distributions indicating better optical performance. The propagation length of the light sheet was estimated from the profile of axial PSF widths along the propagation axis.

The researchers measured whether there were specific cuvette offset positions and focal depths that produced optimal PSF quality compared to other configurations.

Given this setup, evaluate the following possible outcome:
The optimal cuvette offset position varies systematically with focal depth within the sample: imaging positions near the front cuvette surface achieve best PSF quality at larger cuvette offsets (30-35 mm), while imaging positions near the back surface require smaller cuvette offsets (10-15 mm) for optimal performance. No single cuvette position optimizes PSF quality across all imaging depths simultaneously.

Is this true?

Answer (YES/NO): NO